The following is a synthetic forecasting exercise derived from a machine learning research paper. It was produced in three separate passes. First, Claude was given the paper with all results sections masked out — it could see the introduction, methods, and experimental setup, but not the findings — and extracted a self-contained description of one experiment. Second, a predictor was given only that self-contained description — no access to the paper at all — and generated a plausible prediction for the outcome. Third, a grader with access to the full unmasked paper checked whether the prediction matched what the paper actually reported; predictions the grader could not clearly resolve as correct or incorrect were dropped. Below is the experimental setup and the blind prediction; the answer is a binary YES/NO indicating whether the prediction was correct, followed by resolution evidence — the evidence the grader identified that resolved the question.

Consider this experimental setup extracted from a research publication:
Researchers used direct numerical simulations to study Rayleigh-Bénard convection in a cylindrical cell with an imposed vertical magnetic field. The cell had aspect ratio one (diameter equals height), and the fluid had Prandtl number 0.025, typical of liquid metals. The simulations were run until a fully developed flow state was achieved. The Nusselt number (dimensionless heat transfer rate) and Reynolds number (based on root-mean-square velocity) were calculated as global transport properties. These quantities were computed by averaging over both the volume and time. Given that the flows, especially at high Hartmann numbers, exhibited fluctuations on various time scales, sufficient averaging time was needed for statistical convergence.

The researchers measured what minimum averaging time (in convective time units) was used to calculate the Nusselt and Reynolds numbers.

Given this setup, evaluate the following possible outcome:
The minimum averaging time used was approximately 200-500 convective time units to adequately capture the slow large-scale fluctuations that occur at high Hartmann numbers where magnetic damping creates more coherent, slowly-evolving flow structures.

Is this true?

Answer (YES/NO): NO